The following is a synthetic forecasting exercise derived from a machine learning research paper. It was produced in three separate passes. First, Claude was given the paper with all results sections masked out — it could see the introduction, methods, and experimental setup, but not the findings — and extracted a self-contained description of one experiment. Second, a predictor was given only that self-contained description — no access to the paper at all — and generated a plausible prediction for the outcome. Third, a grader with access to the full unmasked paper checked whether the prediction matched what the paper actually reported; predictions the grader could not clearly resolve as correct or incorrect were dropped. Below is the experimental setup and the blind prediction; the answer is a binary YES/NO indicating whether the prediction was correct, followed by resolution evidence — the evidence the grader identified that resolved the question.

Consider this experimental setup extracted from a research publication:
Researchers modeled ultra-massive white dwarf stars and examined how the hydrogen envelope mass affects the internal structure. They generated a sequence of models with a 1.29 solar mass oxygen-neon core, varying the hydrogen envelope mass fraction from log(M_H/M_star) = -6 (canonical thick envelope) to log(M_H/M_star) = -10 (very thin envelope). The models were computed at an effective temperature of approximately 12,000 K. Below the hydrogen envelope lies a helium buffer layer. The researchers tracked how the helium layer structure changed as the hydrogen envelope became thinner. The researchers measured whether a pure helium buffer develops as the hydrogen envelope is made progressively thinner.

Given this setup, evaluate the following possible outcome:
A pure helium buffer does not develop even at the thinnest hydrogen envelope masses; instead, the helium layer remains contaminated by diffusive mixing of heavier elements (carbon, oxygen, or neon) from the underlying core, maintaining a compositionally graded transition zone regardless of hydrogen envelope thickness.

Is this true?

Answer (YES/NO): NO